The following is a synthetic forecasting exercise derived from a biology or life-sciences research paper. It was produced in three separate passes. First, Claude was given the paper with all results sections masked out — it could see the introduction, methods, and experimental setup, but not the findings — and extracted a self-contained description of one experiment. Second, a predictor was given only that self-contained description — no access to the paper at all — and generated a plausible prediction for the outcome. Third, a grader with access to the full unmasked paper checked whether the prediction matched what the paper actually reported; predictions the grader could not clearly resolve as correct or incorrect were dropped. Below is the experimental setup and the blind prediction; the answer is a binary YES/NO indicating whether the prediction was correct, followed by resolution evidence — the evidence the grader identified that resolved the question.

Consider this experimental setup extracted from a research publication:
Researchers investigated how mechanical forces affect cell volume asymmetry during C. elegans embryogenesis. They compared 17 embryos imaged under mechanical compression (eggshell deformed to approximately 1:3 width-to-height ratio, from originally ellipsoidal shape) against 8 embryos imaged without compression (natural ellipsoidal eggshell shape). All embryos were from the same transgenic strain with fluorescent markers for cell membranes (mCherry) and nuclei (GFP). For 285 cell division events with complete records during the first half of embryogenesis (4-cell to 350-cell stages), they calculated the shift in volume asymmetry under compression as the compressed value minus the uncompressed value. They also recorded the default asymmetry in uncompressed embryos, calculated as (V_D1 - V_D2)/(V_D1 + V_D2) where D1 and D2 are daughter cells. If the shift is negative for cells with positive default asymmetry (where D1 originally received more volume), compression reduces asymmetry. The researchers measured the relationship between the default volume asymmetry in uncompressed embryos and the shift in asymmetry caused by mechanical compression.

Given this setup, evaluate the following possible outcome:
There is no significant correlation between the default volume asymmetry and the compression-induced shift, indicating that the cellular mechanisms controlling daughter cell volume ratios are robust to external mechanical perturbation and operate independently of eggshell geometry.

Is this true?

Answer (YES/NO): NO